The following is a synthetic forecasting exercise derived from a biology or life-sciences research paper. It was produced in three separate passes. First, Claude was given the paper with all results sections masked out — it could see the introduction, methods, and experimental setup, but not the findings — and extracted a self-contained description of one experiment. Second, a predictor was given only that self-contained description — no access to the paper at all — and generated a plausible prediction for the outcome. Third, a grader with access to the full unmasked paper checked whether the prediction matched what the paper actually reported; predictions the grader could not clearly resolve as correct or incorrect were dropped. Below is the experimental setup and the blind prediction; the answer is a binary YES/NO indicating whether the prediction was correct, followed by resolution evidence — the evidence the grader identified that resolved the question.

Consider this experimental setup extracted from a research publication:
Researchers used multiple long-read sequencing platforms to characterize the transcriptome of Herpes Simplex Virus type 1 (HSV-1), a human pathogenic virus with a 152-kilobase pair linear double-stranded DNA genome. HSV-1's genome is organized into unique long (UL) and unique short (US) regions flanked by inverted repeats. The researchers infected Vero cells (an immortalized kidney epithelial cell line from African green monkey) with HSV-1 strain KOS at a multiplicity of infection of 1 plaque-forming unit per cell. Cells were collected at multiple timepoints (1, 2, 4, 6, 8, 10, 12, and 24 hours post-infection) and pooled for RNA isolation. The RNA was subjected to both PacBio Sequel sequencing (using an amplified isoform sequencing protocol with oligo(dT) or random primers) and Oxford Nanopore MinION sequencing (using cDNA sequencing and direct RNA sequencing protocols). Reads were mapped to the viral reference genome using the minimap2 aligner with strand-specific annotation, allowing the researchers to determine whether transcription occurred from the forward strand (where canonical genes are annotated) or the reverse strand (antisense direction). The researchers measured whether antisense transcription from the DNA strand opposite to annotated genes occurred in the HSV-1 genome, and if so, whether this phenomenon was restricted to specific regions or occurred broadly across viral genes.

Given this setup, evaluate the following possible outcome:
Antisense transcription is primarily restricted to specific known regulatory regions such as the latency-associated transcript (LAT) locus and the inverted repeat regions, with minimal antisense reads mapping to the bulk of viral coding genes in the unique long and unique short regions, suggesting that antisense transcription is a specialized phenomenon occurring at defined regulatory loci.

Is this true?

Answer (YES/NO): NO